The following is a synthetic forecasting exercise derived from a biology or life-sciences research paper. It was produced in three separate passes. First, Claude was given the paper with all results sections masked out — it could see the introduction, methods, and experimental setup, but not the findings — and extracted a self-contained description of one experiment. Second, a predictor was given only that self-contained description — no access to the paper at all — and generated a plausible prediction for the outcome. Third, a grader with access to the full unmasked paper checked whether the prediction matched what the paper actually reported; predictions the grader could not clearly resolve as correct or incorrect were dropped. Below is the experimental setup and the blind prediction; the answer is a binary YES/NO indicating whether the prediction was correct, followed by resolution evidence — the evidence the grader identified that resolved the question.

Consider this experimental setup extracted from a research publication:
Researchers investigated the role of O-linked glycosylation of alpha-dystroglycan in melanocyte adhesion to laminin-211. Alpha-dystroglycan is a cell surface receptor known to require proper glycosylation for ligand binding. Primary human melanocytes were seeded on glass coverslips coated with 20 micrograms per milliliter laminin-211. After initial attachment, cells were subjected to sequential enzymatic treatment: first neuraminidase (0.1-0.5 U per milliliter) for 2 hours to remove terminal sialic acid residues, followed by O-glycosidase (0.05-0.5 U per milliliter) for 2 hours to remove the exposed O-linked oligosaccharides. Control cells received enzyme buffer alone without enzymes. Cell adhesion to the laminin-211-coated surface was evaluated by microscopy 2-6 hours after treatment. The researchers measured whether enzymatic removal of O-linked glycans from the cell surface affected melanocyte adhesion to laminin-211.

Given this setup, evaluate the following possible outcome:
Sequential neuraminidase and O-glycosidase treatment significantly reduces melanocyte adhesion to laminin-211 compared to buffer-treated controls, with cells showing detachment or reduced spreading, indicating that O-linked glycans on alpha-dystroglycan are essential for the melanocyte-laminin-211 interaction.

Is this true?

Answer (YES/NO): YES